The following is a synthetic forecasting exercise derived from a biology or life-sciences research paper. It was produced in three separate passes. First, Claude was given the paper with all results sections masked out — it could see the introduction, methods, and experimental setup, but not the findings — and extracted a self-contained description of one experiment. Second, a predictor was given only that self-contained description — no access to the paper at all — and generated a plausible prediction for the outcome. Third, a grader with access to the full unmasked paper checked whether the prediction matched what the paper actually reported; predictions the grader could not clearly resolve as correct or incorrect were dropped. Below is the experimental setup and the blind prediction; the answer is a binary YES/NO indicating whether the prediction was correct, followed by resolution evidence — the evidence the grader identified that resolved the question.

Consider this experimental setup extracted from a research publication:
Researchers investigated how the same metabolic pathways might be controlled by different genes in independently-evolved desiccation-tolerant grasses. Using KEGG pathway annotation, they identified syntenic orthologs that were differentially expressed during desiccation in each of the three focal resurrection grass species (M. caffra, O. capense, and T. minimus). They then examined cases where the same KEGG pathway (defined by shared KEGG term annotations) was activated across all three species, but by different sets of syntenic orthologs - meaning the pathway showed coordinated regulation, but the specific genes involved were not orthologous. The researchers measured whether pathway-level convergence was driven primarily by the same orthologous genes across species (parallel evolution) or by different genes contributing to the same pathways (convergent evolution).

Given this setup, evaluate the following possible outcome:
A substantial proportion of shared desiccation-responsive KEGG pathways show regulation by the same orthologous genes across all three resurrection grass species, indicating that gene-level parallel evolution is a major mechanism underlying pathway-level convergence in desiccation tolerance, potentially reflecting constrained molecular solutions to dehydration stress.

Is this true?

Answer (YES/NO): NO